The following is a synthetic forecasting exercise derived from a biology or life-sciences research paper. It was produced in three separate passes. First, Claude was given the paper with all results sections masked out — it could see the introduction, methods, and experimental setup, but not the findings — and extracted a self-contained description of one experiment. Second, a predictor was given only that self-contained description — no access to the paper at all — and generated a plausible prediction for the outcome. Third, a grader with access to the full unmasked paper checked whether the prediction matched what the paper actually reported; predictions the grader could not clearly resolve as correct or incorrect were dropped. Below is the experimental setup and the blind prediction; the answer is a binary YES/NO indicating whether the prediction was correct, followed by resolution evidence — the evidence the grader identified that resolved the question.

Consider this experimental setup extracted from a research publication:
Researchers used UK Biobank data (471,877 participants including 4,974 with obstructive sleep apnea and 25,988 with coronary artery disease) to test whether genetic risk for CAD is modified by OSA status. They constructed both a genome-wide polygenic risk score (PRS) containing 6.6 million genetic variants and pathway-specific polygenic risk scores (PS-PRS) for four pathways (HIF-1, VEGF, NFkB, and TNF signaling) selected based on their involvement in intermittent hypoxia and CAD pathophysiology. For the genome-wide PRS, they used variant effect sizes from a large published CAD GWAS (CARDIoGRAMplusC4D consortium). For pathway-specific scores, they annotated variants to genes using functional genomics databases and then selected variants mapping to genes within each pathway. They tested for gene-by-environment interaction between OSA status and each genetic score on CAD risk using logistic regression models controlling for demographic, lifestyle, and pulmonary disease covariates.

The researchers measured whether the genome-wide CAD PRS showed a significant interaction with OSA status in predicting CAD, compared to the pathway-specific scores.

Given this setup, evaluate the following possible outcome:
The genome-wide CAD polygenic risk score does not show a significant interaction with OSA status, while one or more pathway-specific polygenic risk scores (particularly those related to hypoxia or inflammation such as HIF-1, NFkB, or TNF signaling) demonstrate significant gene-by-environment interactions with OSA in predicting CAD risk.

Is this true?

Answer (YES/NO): NO